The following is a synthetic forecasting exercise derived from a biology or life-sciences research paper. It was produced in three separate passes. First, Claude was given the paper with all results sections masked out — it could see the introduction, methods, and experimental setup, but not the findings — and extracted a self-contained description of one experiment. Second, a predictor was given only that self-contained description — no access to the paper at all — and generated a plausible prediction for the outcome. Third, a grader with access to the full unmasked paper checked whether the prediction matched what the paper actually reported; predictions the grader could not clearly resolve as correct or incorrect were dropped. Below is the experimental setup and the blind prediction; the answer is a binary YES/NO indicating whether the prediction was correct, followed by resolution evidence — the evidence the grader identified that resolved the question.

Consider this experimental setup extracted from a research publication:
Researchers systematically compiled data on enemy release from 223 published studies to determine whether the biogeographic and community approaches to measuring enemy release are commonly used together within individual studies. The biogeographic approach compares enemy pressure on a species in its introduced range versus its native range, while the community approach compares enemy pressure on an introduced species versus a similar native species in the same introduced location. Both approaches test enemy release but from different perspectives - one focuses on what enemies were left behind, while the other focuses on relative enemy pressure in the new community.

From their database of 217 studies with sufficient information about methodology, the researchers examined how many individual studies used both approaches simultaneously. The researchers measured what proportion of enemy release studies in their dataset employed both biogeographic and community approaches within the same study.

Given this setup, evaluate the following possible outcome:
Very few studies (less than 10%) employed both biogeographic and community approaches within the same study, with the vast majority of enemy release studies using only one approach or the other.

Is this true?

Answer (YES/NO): YES